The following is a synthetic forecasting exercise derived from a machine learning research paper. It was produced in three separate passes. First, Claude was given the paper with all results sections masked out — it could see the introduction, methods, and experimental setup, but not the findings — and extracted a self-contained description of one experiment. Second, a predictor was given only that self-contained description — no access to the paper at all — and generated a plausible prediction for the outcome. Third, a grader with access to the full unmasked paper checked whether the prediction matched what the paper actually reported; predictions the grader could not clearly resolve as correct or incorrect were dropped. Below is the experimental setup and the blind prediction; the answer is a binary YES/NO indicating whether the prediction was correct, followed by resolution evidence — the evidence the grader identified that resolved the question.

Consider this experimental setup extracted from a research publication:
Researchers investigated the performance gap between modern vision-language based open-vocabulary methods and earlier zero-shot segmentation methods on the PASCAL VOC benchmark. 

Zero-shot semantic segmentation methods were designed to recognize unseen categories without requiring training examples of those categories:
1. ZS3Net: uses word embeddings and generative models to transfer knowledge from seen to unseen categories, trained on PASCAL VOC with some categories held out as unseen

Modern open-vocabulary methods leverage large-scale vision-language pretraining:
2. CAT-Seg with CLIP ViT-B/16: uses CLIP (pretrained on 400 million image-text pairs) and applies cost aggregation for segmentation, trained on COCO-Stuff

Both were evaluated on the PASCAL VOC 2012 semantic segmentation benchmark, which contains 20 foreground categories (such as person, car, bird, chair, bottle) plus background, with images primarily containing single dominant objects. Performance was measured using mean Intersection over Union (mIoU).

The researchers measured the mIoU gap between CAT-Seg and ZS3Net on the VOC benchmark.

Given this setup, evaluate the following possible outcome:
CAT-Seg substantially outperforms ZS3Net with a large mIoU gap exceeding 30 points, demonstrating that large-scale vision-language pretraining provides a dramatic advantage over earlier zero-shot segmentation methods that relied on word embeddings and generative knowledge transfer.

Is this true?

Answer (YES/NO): YES